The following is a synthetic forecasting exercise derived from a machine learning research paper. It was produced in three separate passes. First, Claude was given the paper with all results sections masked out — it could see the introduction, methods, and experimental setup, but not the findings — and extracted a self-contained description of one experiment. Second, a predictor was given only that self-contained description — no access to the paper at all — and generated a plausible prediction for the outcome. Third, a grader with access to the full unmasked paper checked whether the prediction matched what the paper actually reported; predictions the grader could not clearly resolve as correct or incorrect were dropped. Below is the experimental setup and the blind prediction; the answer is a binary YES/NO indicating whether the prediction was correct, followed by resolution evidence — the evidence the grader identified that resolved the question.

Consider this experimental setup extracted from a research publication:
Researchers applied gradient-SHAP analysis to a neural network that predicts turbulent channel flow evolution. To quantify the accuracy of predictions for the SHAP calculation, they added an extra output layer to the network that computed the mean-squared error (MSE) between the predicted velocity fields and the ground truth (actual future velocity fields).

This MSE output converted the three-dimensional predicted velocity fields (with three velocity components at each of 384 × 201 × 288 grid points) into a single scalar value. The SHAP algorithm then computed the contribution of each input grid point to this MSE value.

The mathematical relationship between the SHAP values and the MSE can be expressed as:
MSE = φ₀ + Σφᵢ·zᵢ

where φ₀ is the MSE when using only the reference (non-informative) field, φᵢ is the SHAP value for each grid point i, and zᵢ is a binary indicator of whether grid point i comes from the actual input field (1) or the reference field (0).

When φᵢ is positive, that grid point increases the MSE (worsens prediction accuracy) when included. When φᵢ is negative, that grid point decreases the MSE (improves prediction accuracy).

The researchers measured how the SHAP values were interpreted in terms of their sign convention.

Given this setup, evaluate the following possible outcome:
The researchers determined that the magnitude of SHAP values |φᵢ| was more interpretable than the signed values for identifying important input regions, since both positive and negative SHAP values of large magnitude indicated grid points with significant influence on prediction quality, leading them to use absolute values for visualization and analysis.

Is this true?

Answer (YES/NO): YES